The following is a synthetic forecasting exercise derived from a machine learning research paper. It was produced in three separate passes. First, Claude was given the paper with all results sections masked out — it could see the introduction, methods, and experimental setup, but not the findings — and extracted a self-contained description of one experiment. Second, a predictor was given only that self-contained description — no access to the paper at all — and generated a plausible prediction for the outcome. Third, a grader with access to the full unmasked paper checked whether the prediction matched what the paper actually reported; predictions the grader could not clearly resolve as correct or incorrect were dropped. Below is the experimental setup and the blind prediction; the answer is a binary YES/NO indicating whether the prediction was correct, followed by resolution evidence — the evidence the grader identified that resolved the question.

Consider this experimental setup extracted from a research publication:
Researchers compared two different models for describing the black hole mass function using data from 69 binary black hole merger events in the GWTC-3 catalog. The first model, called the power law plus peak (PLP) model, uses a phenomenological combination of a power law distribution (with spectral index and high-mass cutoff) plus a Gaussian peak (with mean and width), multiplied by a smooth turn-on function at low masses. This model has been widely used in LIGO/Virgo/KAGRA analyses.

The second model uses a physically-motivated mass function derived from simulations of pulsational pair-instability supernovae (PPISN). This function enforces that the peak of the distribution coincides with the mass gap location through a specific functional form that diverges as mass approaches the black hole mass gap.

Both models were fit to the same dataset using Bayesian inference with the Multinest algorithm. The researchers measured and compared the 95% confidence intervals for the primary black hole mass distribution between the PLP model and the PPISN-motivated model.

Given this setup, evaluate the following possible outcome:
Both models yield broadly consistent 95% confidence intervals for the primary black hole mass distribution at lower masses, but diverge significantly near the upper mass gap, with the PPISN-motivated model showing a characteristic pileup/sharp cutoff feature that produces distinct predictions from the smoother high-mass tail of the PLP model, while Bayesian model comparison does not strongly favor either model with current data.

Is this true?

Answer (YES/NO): NO